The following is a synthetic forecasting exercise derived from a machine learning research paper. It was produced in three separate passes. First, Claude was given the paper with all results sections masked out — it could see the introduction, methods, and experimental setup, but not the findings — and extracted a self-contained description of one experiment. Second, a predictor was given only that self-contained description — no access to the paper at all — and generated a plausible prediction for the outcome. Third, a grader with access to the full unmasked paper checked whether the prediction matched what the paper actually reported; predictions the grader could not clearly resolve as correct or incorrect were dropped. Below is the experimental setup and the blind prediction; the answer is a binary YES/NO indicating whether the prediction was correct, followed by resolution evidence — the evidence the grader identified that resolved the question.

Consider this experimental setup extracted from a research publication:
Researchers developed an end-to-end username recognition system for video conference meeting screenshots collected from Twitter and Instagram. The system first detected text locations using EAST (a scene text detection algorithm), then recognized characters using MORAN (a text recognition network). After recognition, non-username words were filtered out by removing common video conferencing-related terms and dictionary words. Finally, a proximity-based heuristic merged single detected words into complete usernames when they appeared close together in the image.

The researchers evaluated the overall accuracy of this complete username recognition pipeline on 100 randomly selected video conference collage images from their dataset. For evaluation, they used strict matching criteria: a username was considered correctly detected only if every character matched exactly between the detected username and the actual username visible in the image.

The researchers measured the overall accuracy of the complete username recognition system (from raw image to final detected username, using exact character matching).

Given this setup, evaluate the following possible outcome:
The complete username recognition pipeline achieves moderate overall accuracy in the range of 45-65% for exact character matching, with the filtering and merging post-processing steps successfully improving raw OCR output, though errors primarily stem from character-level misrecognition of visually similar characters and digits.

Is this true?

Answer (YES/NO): YES